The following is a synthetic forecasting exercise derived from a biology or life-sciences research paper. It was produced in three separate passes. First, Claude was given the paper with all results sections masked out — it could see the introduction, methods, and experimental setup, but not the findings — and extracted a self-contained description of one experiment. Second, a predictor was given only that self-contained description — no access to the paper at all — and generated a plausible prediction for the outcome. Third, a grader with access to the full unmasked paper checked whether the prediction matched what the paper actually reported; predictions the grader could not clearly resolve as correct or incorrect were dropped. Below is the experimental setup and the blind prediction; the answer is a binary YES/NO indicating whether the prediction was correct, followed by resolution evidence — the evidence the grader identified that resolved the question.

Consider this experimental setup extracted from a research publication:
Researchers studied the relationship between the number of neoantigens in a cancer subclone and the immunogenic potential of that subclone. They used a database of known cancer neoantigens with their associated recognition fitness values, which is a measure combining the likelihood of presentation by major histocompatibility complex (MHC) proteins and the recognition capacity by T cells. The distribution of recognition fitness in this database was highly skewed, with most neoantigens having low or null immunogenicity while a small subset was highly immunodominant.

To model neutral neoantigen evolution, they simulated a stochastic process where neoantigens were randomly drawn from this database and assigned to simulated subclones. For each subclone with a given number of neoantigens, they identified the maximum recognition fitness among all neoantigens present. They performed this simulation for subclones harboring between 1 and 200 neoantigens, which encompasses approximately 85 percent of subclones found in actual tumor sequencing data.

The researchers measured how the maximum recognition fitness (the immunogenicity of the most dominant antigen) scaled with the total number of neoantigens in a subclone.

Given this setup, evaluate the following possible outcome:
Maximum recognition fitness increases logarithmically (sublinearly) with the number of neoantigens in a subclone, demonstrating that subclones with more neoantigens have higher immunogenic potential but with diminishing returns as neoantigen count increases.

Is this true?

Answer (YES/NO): NO